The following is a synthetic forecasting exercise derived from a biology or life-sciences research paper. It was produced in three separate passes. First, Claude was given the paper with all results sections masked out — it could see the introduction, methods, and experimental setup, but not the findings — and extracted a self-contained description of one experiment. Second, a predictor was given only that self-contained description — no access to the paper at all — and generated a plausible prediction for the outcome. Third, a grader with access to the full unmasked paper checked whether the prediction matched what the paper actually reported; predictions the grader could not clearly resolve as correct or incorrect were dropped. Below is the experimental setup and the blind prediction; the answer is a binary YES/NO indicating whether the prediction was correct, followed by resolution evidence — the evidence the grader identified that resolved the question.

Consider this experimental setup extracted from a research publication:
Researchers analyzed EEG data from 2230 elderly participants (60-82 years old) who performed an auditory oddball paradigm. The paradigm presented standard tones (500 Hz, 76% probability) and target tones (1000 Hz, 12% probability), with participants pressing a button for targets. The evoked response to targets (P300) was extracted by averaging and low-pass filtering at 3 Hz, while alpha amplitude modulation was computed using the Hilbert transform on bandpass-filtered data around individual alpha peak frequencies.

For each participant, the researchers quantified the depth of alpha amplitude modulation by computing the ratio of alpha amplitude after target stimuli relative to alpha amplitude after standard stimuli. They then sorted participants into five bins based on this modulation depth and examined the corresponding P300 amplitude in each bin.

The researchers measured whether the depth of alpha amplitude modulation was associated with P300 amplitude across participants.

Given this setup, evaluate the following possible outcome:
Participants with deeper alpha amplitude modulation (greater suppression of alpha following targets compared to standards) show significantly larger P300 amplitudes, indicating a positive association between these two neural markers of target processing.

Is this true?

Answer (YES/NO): YES